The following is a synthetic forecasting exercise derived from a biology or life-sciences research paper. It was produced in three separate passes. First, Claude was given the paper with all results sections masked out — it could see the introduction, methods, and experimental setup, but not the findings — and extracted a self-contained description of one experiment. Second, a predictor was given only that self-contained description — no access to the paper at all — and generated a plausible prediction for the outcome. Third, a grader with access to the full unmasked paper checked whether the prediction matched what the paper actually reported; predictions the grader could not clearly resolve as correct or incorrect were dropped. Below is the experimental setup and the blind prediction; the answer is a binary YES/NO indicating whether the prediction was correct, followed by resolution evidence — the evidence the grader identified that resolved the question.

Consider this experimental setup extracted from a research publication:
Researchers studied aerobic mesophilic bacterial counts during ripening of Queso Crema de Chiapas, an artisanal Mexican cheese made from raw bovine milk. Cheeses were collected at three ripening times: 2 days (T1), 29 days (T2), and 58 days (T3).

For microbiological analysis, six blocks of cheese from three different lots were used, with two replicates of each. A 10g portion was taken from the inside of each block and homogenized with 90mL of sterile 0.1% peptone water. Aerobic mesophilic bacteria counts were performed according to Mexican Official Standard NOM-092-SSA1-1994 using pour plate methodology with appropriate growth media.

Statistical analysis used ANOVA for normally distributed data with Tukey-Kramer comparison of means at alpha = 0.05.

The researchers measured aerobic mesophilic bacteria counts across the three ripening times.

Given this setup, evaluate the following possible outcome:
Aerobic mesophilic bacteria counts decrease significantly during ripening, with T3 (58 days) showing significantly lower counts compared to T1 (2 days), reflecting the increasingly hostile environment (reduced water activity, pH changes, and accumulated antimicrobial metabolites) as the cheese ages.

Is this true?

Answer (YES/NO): NO